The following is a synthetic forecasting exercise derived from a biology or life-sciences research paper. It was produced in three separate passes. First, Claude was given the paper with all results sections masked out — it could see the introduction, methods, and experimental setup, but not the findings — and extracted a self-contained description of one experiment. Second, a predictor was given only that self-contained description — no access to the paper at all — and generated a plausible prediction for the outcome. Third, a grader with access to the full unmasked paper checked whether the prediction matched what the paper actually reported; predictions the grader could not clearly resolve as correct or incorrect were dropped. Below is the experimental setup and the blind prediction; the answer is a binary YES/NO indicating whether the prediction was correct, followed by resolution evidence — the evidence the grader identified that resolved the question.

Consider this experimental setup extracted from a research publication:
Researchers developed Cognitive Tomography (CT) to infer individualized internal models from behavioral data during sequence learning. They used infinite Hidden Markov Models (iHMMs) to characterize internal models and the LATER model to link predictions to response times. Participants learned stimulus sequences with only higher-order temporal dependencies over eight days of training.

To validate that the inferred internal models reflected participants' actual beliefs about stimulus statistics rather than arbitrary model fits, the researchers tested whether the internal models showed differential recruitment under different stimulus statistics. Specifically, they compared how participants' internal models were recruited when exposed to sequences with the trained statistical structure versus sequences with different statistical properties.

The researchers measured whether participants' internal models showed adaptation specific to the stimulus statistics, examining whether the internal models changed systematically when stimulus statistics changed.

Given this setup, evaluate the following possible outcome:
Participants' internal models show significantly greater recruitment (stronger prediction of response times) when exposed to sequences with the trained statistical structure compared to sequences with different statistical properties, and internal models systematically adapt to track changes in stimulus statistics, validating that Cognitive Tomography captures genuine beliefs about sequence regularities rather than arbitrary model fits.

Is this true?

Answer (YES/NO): YES